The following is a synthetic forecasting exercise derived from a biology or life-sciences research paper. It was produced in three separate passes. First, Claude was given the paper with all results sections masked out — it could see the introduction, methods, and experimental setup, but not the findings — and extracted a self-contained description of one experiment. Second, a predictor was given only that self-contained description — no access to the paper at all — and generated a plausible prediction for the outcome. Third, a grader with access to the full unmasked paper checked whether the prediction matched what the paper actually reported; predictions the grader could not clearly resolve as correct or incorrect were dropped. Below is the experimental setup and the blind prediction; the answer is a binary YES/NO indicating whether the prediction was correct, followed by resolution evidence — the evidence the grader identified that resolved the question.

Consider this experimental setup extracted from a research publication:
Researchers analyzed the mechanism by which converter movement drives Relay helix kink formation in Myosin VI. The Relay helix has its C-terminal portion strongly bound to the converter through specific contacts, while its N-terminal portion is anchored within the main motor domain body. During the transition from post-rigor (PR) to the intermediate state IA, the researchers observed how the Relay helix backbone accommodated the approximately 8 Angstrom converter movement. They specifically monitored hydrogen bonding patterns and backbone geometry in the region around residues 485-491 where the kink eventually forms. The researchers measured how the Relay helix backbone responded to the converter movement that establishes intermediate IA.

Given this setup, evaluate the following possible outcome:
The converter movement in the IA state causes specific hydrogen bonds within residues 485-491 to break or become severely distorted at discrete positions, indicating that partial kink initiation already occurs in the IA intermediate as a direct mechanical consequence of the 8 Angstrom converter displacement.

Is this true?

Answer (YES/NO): NO